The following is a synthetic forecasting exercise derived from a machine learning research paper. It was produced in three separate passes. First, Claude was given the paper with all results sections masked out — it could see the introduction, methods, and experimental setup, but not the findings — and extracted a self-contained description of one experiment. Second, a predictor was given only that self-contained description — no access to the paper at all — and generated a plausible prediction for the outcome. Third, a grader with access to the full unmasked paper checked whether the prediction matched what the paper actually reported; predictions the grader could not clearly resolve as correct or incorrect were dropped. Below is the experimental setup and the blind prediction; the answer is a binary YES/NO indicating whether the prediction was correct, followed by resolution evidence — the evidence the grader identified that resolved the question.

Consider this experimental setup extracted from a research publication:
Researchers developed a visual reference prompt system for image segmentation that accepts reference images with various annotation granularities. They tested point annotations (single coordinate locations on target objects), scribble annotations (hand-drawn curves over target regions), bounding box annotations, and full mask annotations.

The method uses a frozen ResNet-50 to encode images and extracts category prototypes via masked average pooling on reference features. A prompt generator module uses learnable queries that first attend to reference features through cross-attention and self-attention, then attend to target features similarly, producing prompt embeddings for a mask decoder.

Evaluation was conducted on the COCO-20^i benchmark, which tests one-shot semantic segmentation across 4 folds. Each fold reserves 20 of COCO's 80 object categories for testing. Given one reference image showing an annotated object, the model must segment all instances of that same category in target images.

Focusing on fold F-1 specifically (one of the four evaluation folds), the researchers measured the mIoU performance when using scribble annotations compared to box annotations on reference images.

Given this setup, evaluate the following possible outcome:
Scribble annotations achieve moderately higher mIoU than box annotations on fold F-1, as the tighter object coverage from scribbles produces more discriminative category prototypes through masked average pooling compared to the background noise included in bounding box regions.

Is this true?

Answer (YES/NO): YES